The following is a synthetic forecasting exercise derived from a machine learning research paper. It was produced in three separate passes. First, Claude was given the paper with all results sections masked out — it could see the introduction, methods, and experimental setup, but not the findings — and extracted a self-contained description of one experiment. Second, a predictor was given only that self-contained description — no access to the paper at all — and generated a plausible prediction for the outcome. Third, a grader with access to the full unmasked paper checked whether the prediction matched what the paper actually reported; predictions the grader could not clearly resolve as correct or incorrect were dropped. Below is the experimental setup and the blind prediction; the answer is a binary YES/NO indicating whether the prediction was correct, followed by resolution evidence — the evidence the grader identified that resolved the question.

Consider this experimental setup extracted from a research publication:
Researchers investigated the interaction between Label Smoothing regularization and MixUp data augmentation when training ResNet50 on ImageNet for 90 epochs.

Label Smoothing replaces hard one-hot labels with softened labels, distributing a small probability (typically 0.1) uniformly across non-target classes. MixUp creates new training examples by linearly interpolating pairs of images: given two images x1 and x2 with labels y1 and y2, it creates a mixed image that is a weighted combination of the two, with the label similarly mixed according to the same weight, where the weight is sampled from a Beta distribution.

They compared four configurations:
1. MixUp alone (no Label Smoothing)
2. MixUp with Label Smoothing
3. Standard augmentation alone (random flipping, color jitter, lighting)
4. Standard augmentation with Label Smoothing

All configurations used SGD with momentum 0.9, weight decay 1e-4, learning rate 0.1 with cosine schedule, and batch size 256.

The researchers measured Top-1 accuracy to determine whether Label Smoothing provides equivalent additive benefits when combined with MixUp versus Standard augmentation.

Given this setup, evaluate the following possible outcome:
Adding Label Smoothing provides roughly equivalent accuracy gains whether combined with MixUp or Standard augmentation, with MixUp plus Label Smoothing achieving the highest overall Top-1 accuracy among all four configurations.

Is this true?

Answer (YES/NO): NO